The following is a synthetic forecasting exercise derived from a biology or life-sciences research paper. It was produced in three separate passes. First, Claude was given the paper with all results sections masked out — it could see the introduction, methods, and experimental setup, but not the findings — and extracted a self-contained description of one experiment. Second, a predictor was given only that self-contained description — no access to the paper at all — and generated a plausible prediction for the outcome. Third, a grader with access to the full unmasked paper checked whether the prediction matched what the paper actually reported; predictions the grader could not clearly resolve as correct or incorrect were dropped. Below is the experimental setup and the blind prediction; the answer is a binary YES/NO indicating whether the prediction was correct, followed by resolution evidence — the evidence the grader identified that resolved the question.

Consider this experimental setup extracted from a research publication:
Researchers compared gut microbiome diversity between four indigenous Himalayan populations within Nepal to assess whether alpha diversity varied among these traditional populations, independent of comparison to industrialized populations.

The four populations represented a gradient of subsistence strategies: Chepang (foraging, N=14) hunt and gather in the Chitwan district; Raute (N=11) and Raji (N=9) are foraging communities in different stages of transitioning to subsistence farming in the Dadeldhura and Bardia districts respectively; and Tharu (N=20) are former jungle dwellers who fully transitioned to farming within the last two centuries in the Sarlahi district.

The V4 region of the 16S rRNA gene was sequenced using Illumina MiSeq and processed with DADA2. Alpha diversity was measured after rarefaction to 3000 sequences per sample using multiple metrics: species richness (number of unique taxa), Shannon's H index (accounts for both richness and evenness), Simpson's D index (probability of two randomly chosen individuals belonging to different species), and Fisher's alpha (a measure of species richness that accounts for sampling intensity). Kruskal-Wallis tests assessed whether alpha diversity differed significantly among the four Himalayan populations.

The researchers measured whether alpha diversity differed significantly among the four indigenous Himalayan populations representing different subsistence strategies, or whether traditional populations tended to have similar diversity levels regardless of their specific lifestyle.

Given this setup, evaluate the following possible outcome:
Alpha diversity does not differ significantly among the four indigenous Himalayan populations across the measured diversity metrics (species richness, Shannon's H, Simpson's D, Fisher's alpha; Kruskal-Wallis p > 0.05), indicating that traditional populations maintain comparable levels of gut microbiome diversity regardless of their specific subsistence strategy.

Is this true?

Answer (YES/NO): YES